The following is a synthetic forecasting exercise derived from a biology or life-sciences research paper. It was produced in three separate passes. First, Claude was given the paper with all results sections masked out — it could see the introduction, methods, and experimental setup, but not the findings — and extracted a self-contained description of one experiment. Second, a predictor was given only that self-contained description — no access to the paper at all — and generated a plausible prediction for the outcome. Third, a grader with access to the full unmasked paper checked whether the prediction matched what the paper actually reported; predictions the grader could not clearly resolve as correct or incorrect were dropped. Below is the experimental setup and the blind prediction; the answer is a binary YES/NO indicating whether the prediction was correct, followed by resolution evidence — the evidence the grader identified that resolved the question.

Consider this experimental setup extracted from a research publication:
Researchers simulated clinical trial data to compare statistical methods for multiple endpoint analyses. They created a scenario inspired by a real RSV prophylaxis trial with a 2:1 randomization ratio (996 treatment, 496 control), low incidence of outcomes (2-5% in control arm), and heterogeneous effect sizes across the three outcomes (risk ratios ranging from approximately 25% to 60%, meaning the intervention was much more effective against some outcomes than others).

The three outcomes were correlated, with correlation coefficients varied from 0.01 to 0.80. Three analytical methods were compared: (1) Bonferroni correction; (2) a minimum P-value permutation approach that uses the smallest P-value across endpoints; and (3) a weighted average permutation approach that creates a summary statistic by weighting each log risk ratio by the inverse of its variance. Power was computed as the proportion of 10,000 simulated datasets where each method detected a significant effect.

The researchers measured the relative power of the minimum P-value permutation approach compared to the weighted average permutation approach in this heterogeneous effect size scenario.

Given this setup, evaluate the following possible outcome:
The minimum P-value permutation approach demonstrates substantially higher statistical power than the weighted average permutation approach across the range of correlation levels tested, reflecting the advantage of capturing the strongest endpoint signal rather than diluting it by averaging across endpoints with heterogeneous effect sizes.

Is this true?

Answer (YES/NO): NO